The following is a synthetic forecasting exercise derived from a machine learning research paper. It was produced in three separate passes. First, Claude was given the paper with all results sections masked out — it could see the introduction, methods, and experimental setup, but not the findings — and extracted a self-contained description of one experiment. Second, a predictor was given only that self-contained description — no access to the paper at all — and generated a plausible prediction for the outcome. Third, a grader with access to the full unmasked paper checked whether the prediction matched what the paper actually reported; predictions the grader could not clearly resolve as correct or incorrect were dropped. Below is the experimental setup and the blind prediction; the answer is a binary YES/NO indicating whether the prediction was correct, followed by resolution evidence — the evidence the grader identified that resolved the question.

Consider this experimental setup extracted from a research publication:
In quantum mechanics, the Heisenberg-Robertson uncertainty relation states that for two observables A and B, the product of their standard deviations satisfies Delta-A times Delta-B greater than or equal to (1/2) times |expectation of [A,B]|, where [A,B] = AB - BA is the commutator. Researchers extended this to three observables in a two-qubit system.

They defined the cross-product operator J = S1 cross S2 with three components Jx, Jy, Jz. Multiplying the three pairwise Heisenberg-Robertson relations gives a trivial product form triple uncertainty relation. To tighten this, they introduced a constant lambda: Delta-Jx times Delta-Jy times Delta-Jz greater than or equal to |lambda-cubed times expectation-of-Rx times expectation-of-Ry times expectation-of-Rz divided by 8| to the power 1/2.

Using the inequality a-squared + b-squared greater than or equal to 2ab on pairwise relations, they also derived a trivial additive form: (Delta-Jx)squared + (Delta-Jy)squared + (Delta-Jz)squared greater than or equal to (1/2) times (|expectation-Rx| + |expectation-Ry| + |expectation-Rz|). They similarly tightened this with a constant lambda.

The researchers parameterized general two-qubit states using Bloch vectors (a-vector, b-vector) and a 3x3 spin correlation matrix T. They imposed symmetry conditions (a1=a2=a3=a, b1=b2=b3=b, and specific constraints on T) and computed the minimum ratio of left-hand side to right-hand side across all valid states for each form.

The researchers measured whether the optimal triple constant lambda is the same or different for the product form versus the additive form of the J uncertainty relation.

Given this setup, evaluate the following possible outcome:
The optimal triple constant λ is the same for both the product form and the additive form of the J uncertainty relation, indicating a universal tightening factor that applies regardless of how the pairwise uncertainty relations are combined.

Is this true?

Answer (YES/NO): YES